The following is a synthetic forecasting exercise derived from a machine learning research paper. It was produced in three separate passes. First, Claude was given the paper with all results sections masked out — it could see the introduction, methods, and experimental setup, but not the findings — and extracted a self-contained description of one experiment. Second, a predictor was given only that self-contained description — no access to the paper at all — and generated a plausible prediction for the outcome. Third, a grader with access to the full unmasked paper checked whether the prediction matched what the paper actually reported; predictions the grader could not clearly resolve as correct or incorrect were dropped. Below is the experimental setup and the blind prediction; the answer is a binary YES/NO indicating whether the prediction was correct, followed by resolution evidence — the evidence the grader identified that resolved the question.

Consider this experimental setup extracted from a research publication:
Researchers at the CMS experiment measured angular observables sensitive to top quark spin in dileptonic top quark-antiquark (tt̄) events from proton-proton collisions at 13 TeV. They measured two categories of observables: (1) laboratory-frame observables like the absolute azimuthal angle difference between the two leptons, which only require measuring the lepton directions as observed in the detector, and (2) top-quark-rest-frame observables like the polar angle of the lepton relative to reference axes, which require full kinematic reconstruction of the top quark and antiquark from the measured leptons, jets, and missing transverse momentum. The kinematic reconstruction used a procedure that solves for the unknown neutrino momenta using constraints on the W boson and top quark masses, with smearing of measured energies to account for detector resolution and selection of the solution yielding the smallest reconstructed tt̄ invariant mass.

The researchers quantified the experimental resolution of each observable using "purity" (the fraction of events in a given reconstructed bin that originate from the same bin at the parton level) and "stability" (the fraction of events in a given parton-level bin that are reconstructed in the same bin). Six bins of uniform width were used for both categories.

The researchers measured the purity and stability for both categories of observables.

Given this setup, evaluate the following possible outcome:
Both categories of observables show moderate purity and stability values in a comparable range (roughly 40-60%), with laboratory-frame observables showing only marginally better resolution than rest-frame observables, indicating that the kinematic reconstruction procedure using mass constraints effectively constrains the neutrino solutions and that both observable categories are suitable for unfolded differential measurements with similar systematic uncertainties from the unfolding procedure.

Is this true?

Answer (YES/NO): NO